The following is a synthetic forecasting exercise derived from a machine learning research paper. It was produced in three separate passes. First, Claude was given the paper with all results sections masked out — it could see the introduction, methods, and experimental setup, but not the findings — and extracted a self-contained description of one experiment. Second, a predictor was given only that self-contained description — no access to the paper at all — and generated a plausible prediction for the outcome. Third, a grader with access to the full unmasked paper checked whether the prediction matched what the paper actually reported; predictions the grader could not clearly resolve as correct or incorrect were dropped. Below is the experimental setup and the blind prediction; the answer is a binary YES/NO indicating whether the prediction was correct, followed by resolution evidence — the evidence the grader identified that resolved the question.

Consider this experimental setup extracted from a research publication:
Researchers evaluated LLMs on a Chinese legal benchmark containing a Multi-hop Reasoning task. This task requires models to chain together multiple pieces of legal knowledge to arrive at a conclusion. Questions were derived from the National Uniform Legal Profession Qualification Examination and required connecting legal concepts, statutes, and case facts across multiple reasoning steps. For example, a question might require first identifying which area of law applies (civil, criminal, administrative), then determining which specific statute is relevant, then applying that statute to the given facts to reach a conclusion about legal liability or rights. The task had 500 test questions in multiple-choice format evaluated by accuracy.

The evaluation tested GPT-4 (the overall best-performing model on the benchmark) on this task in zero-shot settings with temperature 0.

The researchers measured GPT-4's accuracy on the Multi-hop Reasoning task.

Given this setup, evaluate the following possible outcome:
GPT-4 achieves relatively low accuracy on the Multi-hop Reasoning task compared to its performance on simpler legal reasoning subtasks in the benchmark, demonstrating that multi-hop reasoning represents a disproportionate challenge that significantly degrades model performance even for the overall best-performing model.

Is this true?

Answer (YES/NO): YES